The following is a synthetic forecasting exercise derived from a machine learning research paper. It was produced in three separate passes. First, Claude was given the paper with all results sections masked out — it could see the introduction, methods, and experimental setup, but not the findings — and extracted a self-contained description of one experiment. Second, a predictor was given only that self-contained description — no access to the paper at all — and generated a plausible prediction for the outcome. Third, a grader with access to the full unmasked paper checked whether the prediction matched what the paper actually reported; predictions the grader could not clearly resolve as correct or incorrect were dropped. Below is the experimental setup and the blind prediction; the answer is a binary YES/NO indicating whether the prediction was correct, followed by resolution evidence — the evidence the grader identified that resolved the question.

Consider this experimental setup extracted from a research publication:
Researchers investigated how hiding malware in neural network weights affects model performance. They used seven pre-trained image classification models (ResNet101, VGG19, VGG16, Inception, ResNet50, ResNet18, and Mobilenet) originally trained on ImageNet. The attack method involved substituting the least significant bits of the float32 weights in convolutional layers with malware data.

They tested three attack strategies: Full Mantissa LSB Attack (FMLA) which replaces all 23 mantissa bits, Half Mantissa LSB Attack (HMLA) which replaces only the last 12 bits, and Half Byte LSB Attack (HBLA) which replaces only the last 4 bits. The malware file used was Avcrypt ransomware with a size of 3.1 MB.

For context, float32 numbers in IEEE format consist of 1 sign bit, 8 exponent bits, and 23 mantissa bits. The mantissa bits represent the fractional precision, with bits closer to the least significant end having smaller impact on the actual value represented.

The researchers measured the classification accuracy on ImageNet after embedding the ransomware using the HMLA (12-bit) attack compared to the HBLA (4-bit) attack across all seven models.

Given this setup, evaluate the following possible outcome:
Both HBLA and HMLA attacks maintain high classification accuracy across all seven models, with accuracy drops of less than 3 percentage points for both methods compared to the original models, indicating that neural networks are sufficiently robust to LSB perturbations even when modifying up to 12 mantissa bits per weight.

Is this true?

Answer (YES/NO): NO